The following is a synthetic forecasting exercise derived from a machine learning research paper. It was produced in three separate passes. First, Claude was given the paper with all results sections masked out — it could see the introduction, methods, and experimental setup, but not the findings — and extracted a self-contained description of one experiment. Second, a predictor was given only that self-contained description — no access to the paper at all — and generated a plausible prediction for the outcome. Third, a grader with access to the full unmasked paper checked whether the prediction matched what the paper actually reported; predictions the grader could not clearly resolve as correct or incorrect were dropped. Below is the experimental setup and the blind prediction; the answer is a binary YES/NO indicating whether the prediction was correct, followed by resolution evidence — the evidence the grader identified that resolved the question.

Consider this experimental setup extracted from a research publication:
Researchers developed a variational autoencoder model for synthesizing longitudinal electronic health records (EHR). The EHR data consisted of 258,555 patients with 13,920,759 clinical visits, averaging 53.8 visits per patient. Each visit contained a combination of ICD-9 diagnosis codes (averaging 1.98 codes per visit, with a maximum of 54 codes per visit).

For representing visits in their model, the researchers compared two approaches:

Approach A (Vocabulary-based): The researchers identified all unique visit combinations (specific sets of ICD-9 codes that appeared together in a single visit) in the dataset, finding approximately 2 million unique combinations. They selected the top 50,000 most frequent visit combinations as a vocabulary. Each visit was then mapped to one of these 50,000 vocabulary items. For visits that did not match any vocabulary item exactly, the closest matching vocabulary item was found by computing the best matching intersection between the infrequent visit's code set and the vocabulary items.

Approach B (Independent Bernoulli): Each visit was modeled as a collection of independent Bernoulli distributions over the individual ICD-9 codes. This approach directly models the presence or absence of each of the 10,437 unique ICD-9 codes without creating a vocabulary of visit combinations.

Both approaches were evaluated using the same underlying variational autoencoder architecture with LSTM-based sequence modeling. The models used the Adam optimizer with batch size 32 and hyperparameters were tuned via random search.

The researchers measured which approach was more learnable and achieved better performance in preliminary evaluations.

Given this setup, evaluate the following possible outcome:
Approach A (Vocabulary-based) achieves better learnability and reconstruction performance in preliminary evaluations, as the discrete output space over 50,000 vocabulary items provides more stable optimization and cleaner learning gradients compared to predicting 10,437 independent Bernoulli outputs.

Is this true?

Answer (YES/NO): YES